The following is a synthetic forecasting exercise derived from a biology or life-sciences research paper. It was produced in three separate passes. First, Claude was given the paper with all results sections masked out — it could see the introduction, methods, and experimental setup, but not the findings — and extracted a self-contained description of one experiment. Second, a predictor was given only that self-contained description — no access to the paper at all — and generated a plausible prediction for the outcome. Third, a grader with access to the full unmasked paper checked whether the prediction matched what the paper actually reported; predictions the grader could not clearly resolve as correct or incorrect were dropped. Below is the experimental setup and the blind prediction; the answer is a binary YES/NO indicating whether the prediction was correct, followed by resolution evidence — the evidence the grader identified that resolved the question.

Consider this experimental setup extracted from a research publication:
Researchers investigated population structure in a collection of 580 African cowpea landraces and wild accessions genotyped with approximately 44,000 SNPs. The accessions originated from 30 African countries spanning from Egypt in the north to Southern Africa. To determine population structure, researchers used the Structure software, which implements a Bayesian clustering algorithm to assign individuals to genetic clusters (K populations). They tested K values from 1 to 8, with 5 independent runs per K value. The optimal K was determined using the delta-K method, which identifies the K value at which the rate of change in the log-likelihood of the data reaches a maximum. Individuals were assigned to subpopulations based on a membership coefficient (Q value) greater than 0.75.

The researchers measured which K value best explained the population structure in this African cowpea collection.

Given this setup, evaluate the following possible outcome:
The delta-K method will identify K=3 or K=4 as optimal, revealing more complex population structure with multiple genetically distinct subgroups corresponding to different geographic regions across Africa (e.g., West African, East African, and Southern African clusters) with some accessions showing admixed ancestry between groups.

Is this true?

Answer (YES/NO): NO